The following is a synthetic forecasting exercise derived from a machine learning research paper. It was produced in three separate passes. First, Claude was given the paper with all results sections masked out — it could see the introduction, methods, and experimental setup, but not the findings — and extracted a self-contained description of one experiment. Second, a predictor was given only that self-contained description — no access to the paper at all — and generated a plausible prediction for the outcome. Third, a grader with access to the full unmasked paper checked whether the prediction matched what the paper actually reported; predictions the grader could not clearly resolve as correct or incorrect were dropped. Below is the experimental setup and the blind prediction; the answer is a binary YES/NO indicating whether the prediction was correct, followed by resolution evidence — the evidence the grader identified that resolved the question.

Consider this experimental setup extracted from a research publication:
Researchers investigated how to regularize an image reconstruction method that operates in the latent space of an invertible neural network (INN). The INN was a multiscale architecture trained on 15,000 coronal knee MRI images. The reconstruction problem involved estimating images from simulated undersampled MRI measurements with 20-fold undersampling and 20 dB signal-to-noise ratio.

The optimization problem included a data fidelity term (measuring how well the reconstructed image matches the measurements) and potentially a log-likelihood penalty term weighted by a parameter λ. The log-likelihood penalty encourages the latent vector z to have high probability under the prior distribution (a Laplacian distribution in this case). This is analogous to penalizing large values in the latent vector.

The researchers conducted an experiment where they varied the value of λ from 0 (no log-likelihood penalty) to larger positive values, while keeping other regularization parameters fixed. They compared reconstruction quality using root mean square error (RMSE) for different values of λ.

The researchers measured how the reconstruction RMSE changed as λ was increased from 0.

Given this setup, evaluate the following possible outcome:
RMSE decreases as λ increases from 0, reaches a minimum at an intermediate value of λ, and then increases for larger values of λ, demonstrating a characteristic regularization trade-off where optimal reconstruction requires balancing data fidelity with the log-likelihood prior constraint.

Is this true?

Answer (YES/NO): NO